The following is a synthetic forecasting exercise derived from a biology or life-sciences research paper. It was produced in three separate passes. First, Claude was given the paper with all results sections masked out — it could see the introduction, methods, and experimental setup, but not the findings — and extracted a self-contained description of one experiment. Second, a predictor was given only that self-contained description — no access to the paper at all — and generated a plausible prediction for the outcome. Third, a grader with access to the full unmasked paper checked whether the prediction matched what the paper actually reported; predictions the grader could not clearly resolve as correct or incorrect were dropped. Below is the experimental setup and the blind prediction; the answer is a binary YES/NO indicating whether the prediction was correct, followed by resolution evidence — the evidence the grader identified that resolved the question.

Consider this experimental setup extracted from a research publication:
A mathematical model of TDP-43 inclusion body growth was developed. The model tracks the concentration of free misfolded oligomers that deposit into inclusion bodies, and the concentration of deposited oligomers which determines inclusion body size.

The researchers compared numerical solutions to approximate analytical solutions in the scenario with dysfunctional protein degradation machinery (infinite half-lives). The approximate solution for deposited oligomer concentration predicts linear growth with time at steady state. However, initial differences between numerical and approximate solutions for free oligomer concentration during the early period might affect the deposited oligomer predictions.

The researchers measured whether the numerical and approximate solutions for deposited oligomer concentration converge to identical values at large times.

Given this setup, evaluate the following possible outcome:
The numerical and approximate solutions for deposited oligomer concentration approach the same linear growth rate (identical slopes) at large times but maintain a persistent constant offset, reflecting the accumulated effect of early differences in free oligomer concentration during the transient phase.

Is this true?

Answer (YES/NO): YES